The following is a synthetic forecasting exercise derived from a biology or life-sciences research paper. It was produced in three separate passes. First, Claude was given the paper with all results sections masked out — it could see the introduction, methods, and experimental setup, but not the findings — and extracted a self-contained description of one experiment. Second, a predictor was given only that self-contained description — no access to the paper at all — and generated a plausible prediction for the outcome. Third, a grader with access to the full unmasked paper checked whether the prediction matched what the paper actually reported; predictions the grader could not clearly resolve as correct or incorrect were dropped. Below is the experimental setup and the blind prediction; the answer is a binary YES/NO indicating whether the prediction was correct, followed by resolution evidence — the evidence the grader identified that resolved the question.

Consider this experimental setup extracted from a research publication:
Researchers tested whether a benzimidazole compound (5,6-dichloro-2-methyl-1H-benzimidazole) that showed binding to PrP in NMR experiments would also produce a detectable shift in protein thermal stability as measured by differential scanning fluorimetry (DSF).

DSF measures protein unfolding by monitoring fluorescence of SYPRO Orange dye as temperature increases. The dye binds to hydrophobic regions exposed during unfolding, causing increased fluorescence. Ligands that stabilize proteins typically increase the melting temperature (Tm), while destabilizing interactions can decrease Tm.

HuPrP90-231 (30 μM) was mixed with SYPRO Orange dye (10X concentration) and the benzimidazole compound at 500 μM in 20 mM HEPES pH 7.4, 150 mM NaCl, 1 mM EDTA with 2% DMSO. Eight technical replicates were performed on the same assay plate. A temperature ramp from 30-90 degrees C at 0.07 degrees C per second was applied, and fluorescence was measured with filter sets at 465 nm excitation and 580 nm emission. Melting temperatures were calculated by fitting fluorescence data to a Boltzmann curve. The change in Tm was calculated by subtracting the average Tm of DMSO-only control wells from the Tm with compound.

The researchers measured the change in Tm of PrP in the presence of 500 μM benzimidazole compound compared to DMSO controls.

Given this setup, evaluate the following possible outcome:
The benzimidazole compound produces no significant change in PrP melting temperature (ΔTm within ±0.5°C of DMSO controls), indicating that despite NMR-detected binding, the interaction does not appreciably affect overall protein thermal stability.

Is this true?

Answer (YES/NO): NO